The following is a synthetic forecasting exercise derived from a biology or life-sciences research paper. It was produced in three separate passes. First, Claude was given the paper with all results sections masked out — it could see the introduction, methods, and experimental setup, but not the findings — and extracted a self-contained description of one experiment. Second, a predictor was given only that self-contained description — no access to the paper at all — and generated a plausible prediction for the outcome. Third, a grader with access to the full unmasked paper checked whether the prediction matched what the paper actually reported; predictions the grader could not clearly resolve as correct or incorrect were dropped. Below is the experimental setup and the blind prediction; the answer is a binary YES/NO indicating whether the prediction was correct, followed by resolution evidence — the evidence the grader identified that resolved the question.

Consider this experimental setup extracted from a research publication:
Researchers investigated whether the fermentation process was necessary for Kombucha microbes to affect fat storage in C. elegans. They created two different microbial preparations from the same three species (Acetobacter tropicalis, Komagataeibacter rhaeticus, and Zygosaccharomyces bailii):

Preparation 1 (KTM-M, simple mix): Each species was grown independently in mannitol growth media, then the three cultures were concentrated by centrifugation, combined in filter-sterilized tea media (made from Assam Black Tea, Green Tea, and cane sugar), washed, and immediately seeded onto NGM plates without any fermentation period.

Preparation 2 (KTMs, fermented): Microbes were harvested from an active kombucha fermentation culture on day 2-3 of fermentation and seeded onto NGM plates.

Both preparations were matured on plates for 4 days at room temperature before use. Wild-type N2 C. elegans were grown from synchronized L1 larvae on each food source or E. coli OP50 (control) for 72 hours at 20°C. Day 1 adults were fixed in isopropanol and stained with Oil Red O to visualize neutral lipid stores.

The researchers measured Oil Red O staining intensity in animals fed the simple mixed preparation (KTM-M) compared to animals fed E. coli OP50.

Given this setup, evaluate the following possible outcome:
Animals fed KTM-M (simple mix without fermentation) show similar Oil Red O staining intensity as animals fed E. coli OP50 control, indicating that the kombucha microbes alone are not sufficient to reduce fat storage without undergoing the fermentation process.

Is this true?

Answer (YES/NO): YES